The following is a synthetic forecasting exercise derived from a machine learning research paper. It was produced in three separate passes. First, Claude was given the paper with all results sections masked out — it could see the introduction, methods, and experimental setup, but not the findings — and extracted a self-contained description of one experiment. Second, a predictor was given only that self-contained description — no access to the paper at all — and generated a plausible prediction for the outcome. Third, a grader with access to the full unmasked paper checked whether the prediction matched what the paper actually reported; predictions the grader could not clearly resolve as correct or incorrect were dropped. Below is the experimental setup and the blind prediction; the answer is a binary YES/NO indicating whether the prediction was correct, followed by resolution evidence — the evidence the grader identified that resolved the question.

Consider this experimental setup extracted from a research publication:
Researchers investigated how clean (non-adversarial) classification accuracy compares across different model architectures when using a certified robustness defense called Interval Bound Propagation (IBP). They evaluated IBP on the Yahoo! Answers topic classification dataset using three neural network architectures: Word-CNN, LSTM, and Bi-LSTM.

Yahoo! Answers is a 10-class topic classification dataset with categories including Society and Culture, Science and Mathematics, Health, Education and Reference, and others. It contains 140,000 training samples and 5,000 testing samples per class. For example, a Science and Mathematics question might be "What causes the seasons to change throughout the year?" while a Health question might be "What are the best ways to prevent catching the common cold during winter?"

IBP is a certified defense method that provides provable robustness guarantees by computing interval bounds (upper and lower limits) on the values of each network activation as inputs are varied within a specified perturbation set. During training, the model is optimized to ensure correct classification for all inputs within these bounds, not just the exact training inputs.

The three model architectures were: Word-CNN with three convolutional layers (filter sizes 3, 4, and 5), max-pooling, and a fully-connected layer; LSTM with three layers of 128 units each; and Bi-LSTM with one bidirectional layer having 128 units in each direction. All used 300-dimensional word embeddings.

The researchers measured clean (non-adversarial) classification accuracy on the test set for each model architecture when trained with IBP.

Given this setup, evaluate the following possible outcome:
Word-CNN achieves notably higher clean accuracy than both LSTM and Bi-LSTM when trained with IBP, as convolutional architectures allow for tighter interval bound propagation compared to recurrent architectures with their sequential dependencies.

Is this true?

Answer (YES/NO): YES